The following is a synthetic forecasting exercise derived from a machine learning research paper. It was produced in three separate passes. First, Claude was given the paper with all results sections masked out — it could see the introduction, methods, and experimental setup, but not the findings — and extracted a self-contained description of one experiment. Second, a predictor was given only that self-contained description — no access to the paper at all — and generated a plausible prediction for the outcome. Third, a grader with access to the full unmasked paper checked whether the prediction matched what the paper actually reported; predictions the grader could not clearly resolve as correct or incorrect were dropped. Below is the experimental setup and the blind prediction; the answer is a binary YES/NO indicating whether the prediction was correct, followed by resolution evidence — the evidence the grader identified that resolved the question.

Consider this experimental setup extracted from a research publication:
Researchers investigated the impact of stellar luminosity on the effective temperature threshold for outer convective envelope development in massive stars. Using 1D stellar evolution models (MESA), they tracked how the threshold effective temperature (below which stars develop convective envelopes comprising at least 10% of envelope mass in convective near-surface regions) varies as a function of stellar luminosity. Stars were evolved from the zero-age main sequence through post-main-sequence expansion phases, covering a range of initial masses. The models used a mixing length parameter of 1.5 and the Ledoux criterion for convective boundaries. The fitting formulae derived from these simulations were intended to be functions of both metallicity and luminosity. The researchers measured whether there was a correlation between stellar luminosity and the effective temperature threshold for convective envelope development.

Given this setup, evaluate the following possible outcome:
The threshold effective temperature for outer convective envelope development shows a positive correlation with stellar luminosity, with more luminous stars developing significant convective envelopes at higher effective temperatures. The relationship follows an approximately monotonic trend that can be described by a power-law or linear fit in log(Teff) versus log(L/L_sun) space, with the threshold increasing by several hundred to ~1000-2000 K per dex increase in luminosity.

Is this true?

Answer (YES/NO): NO